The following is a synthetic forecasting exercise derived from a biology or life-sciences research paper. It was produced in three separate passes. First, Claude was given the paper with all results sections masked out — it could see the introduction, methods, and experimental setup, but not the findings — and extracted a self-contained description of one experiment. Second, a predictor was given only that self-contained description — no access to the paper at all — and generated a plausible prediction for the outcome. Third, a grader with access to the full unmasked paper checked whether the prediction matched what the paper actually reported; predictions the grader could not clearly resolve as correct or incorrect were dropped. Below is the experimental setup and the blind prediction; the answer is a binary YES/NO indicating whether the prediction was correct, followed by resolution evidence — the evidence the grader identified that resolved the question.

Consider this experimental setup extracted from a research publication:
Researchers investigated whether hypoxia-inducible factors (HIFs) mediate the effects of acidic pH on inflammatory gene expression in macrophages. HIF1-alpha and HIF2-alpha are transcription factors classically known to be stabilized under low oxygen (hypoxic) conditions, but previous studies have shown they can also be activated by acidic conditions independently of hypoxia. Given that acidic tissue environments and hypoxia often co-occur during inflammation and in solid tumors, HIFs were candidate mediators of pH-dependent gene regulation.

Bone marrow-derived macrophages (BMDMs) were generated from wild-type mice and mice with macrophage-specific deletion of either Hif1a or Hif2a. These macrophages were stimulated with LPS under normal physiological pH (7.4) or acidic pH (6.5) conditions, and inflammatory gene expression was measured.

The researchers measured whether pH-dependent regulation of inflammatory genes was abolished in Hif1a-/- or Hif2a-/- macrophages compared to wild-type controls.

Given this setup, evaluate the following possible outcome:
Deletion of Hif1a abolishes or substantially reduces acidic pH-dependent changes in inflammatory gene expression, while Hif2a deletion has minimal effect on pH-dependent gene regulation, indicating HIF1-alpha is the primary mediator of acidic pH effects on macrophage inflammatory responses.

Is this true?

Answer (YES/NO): NO